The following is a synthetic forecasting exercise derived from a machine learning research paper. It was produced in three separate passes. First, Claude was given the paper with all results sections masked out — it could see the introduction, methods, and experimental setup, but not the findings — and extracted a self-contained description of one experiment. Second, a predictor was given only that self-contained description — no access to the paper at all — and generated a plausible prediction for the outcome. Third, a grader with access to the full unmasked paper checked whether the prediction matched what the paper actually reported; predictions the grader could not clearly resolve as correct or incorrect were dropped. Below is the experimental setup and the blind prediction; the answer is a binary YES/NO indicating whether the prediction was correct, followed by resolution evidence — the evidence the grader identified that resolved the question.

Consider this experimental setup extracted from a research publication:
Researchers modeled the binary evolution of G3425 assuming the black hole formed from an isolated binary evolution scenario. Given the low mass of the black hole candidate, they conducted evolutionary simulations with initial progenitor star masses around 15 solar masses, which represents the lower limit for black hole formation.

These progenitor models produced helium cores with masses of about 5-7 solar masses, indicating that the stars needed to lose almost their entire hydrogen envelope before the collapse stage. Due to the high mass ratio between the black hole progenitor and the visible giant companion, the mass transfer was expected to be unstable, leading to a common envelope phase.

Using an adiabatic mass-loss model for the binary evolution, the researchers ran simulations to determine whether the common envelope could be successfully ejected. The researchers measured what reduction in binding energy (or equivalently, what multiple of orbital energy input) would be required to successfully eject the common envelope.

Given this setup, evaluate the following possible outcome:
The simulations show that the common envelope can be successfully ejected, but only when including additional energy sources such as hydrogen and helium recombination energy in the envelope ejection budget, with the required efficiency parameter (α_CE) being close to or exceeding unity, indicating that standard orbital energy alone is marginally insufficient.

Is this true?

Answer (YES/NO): NO